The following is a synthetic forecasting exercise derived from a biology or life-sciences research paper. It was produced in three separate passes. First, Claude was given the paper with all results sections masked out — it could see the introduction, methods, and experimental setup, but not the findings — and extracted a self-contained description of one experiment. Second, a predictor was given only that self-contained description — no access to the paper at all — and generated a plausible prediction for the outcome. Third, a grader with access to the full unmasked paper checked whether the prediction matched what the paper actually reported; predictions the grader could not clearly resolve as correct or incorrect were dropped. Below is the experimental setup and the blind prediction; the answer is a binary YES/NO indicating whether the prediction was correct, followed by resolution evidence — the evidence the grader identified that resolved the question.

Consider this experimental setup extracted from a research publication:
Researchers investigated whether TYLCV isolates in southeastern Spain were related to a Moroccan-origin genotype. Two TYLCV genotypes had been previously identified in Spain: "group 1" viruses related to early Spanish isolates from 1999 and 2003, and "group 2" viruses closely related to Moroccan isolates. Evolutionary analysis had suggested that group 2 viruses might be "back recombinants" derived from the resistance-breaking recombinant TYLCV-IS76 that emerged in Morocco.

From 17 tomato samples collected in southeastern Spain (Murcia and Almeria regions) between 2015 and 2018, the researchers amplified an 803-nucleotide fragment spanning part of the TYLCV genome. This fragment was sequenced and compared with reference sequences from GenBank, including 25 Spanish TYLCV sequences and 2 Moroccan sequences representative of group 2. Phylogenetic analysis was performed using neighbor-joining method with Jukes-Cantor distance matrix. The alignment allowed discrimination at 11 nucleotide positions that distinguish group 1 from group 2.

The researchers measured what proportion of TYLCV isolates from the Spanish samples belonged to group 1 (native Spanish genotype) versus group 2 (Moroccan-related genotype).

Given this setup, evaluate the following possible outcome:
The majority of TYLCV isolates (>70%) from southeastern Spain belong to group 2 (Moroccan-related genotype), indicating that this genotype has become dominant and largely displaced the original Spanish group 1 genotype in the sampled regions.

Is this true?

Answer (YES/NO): NO